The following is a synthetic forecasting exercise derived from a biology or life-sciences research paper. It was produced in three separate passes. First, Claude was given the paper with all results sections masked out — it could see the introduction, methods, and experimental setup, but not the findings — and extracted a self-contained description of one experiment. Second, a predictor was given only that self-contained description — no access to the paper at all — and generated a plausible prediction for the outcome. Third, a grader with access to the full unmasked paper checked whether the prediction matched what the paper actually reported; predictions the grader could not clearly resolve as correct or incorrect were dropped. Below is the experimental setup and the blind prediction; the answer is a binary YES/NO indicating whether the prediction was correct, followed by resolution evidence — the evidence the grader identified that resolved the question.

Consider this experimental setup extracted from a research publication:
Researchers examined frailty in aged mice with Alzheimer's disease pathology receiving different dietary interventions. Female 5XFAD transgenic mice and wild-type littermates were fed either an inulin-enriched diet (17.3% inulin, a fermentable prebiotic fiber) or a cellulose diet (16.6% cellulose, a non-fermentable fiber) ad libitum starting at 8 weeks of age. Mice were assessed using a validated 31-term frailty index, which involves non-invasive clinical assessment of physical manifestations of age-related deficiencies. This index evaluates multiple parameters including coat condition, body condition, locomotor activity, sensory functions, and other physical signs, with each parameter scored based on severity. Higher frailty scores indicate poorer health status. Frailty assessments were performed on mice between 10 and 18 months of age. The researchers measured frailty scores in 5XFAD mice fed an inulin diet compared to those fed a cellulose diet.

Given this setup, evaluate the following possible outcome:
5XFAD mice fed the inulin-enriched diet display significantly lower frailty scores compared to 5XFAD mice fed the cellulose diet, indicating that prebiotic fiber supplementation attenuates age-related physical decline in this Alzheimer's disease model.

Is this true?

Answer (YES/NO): YES